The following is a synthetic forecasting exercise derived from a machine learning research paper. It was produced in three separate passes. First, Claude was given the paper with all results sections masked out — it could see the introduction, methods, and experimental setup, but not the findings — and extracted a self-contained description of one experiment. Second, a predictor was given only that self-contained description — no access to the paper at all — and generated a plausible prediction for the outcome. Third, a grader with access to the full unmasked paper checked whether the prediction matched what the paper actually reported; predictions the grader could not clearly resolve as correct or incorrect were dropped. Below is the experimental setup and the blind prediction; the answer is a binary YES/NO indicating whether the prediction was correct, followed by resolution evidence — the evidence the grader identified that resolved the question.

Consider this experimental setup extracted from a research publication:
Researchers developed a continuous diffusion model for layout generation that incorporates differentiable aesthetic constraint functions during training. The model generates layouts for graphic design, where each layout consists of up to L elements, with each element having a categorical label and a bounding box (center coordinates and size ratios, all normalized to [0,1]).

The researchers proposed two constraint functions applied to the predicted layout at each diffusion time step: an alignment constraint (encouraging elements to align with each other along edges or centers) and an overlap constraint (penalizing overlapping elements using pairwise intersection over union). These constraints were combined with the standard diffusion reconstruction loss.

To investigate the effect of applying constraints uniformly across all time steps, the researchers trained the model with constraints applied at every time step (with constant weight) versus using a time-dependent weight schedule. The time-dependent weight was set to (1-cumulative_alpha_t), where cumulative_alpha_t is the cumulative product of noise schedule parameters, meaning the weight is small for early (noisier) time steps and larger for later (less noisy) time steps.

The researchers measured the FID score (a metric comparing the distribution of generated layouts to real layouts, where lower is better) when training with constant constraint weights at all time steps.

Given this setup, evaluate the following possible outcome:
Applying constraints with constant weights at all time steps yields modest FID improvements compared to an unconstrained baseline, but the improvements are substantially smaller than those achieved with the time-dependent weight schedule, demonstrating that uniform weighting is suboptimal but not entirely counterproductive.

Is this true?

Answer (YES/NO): NO